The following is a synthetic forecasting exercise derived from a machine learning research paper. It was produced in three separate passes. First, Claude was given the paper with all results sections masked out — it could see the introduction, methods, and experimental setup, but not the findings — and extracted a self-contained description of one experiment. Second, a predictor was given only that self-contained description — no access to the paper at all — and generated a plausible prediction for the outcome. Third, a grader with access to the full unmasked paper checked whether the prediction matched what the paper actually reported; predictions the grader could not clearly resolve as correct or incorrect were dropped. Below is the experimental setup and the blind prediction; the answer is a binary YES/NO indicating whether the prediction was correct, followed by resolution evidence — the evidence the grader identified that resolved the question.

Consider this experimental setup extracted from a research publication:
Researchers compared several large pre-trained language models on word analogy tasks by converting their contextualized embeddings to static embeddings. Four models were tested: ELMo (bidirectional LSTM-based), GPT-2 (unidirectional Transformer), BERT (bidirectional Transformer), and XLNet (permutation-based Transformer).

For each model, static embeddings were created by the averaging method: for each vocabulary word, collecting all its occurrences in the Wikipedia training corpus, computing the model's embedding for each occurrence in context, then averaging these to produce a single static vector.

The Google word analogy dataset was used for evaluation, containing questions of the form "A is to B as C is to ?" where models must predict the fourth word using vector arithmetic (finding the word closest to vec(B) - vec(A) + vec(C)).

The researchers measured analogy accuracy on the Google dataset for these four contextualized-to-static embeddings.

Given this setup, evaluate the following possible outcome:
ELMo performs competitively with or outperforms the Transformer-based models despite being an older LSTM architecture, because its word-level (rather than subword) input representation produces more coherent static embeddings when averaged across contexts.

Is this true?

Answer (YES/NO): NO